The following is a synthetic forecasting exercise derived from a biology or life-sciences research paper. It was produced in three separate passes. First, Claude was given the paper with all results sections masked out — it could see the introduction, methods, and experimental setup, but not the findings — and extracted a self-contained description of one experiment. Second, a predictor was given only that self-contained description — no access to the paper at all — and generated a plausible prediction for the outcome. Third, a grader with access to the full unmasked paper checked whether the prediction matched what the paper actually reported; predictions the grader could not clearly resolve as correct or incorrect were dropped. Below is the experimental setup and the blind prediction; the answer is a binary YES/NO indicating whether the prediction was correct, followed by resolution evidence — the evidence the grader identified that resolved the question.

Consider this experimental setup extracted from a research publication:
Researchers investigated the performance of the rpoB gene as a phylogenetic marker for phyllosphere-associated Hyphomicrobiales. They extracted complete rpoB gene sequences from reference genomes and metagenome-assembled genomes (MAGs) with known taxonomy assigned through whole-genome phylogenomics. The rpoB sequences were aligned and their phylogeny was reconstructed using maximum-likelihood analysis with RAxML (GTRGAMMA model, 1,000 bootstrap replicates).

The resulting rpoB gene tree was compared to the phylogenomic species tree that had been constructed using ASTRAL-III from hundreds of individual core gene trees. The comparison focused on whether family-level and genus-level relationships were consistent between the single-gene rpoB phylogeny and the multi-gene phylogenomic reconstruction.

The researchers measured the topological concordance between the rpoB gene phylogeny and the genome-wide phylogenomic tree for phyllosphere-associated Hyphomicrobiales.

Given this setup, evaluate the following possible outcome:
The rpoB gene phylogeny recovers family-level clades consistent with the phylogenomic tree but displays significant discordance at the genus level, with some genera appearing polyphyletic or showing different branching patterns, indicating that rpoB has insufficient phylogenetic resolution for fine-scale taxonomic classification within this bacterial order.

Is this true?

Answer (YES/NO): NO